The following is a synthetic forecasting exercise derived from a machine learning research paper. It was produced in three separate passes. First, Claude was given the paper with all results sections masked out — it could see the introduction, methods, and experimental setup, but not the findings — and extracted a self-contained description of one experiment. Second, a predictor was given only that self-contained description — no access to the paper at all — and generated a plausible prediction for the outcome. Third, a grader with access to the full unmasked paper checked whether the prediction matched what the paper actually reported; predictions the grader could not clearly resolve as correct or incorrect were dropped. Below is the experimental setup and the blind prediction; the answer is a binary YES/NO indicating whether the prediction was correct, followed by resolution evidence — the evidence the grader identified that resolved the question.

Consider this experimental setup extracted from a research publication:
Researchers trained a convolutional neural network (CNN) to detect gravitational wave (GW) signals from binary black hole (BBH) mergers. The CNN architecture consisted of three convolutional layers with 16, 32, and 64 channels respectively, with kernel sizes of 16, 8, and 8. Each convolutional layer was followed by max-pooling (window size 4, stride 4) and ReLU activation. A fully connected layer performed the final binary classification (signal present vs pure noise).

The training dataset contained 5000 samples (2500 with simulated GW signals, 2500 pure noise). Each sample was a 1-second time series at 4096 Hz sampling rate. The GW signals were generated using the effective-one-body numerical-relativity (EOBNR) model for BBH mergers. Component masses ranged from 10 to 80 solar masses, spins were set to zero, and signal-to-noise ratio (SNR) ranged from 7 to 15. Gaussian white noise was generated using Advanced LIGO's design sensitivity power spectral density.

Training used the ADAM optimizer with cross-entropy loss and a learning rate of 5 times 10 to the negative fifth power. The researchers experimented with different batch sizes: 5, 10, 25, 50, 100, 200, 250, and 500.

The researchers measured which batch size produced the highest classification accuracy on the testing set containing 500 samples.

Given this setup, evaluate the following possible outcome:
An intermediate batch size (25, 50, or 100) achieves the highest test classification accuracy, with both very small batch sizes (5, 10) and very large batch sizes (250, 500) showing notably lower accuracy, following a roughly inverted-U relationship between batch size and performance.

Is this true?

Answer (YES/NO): NO